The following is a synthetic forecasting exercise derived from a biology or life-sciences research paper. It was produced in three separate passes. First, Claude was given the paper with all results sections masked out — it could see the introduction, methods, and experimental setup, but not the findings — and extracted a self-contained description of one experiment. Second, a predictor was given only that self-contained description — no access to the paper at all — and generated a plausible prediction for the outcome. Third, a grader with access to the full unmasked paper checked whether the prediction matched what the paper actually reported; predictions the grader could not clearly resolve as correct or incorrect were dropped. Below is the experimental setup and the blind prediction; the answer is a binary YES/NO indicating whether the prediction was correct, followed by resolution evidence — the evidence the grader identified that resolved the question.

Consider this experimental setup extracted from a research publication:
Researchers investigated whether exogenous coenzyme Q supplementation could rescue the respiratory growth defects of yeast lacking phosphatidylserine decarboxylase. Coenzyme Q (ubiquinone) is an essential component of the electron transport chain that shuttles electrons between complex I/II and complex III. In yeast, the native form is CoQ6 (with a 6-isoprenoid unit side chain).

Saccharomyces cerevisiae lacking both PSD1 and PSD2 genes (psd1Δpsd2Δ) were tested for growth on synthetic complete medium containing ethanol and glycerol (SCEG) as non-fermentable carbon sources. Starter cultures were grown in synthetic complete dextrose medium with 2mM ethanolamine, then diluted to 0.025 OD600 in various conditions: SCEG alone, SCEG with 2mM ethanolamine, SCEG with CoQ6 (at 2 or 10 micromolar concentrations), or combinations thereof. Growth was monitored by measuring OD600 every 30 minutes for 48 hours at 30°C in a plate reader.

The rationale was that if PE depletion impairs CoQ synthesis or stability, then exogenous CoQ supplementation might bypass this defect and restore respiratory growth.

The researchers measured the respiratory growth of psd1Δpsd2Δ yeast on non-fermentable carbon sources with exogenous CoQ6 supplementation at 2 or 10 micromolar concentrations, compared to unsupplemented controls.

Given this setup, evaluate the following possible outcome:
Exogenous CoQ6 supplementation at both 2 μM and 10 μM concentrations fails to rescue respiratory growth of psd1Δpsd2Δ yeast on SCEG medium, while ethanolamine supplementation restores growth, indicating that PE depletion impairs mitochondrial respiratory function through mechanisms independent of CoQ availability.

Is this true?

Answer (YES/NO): YES